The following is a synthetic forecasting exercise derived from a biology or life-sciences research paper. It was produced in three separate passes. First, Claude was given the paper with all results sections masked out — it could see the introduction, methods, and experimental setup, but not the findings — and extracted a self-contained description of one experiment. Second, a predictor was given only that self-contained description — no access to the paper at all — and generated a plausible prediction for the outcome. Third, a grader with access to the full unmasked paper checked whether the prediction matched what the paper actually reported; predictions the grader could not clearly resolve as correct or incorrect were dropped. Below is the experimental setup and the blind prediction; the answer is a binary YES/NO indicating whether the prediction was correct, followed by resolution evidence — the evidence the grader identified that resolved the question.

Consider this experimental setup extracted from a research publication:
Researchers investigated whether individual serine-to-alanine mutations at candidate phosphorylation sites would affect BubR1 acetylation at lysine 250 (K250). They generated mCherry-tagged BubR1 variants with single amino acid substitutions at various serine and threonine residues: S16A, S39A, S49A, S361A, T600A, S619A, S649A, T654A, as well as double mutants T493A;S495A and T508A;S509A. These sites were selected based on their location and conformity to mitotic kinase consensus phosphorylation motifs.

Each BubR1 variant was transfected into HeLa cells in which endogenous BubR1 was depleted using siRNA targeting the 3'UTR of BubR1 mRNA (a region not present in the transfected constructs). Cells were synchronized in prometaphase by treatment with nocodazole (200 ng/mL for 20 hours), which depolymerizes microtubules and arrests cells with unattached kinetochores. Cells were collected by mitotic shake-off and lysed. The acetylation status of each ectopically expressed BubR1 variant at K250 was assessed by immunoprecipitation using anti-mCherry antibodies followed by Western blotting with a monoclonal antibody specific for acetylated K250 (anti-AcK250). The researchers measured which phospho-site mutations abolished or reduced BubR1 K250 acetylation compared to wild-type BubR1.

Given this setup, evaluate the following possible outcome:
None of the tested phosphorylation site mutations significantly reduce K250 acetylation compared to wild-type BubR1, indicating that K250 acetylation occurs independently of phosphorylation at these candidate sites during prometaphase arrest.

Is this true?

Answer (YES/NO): NO